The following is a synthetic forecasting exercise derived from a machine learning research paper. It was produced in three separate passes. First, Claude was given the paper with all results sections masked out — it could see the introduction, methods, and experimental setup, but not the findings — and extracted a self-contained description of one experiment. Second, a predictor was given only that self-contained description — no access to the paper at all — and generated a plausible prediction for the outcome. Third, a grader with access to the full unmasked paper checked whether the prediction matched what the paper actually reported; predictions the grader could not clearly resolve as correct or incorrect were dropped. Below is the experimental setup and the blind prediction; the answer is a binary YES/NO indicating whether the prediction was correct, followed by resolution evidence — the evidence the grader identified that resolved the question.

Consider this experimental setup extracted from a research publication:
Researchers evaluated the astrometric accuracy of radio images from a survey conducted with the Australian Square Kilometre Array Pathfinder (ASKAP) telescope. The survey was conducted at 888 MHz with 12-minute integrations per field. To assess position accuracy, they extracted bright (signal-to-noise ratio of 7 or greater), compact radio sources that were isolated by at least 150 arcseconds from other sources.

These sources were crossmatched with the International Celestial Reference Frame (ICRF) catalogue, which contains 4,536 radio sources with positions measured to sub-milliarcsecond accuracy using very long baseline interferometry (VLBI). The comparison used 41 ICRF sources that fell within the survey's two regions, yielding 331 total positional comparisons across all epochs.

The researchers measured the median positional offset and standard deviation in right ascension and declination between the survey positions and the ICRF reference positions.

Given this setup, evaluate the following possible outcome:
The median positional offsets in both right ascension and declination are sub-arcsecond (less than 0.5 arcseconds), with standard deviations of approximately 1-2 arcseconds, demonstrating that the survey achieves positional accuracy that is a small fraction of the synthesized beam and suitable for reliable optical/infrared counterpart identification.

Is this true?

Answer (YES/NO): NO